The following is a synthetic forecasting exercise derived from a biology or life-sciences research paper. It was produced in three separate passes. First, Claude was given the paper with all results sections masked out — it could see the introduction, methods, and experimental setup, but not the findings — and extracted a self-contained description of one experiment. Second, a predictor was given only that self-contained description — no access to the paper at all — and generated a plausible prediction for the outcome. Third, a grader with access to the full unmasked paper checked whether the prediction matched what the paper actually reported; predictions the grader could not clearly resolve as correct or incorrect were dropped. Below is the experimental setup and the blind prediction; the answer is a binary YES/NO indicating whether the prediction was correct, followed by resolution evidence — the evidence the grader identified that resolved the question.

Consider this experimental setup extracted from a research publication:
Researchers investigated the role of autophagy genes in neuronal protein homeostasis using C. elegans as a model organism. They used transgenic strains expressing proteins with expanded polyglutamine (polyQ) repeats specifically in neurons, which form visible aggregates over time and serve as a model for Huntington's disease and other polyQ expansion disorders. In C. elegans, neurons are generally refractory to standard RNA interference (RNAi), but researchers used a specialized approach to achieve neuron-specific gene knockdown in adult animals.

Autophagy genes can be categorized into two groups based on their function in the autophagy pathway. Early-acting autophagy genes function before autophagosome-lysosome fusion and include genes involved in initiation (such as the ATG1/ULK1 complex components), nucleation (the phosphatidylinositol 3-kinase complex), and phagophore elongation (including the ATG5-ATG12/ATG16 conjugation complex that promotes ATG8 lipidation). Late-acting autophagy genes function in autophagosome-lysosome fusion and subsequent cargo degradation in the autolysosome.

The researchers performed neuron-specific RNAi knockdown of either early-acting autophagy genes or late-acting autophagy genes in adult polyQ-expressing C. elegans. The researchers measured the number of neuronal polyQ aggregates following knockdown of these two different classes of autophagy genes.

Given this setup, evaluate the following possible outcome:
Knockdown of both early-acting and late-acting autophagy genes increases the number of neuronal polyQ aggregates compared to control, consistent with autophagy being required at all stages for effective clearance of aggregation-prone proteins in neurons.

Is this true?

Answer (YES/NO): NO